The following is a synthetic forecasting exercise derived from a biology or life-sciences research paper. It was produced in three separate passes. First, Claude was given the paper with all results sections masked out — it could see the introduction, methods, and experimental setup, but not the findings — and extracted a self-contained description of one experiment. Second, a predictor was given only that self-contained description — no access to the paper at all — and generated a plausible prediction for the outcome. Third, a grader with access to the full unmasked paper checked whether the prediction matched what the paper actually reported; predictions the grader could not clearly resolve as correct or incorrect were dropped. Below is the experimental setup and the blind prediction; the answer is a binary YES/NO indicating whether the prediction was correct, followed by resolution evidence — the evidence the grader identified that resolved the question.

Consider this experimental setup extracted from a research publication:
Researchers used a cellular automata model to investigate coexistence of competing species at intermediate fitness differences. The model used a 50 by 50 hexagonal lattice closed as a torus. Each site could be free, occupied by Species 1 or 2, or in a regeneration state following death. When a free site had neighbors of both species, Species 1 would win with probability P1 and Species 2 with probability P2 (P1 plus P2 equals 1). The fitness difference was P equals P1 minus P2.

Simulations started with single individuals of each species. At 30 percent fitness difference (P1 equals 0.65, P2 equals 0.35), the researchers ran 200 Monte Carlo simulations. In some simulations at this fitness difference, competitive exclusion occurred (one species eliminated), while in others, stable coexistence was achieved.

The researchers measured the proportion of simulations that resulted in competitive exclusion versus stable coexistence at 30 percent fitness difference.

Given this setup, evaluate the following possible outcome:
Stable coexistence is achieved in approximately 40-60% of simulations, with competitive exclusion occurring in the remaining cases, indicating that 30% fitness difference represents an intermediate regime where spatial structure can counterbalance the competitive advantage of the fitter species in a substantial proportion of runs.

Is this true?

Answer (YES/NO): NO